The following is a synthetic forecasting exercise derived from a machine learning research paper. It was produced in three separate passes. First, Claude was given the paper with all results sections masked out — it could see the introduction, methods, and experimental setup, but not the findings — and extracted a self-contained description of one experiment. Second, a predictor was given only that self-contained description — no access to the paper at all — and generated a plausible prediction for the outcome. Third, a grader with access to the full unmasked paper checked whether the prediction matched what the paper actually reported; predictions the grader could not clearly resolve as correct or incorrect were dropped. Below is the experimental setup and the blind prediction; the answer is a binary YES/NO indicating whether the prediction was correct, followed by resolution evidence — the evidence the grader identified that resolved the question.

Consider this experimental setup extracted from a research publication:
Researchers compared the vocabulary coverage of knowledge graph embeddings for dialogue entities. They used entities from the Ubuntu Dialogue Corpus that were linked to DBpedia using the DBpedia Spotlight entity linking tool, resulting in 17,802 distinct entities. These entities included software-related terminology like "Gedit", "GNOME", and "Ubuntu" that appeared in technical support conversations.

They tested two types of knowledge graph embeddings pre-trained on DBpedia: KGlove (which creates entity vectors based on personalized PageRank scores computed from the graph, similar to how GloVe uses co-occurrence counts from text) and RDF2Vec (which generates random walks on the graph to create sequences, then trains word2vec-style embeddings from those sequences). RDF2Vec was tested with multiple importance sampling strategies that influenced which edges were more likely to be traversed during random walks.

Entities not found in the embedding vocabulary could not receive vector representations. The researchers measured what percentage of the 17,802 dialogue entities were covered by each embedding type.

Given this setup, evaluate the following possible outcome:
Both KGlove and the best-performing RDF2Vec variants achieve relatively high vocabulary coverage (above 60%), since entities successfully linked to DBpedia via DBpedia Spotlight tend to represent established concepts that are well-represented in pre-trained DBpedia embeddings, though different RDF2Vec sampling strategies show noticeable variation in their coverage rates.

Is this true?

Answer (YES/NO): YES